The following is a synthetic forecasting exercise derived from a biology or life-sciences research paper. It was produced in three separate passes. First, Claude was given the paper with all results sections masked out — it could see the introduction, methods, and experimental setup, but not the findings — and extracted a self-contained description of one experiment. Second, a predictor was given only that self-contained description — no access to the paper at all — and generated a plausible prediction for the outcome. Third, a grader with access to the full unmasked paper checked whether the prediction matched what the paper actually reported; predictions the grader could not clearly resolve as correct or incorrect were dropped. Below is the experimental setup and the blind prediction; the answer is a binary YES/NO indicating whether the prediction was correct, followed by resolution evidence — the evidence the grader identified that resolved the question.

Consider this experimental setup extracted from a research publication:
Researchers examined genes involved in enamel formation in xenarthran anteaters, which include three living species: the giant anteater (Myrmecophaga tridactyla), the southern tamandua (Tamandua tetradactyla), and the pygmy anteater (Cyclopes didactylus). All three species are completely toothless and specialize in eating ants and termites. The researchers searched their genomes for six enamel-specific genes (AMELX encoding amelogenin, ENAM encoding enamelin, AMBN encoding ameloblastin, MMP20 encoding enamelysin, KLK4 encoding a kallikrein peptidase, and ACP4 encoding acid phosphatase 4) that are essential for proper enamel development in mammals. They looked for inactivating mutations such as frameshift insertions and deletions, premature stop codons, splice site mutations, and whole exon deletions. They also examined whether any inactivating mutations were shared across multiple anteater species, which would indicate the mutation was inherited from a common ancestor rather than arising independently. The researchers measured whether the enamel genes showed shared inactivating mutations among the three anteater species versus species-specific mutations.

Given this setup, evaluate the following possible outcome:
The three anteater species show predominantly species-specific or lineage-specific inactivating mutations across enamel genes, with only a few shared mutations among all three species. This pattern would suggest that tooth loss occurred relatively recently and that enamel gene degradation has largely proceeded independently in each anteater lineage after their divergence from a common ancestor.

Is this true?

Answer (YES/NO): NO